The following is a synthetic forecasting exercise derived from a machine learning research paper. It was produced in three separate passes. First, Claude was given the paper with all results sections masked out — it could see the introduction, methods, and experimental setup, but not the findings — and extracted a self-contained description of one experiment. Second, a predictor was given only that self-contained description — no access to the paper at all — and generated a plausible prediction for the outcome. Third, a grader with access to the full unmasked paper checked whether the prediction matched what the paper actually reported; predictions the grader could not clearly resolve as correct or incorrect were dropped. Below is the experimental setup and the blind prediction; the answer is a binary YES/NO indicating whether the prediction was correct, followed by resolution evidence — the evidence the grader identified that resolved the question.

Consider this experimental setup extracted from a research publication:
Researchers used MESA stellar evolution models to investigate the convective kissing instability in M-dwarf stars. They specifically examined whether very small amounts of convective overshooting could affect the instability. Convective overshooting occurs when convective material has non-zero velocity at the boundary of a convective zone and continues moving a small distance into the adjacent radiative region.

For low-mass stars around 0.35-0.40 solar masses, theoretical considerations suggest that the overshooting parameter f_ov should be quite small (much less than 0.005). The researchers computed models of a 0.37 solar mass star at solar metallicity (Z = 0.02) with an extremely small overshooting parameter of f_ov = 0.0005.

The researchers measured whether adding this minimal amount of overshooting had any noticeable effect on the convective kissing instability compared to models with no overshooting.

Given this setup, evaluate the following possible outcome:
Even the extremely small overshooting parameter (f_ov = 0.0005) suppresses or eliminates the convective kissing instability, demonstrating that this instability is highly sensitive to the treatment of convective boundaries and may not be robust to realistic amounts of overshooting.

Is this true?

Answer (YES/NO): NO